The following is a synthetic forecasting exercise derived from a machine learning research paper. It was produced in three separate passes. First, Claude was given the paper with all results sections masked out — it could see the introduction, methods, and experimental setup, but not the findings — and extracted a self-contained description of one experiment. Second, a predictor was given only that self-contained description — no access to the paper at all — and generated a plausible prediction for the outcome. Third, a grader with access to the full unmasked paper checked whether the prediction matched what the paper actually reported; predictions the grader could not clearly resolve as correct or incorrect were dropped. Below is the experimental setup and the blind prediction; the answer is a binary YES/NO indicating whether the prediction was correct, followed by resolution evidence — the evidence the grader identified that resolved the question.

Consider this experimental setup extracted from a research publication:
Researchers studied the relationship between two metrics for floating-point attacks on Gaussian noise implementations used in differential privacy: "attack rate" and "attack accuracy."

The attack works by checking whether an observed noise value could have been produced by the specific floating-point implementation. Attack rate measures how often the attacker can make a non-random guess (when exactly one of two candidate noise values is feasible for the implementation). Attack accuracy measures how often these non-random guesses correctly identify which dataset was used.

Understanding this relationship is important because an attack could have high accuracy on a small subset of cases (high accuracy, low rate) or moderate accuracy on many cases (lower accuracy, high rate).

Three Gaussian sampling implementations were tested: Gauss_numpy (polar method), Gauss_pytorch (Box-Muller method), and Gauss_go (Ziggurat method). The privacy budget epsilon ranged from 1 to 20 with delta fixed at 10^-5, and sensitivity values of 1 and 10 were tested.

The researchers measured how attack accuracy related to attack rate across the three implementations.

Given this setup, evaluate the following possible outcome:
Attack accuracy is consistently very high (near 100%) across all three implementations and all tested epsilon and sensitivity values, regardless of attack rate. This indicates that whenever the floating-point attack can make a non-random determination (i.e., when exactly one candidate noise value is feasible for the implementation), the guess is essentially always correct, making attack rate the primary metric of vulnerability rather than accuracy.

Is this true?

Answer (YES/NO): YES